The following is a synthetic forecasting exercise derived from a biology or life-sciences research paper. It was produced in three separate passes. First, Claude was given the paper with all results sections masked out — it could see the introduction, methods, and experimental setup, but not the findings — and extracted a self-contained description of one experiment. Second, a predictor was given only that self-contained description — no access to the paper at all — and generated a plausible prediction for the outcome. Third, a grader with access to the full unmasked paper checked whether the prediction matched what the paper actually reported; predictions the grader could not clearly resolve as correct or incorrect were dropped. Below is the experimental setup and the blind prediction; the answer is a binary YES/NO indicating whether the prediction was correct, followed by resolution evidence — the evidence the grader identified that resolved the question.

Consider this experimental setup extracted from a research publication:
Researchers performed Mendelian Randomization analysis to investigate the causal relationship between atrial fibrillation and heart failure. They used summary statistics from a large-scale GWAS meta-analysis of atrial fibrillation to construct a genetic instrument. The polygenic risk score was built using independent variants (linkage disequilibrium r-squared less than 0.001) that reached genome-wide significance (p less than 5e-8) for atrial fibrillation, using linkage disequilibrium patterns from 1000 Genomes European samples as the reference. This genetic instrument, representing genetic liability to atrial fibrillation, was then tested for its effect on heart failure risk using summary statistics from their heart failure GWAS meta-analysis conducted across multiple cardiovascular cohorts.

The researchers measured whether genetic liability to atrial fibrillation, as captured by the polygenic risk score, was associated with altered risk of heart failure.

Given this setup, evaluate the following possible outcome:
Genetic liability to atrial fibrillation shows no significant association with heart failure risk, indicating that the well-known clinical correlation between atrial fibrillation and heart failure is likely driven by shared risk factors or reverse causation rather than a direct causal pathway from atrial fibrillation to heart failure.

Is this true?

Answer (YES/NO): NO